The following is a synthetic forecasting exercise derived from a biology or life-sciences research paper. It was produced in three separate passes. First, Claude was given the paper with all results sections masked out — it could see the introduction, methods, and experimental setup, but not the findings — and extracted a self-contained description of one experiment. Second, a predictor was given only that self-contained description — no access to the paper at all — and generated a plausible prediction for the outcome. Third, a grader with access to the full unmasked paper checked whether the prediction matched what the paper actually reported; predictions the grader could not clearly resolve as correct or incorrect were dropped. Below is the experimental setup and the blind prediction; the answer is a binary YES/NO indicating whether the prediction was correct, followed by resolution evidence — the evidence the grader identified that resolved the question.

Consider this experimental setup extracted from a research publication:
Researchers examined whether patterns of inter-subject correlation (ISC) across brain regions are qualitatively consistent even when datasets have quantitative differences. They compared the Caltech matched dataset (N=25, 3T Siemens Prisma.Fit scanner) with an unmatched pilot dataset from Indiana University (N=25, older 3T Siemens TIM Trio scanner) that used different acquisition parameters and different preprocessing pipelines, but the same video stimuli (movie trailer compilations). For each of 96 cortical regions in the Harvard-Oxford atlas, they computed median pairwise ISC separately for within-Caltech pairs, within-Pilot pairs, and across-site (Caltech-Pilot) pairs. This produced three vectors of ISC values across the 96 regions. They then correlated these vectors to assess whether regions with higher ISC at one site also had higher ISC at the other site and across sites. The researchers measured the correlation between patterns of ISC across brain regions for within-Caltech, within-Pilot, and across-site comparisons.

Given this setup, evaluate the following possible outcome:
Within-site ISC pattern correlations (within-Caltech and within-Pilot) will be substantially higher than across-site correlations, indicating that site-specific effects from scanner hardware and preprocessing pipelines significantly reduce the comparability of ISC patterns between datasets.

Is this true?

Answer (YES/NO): NO